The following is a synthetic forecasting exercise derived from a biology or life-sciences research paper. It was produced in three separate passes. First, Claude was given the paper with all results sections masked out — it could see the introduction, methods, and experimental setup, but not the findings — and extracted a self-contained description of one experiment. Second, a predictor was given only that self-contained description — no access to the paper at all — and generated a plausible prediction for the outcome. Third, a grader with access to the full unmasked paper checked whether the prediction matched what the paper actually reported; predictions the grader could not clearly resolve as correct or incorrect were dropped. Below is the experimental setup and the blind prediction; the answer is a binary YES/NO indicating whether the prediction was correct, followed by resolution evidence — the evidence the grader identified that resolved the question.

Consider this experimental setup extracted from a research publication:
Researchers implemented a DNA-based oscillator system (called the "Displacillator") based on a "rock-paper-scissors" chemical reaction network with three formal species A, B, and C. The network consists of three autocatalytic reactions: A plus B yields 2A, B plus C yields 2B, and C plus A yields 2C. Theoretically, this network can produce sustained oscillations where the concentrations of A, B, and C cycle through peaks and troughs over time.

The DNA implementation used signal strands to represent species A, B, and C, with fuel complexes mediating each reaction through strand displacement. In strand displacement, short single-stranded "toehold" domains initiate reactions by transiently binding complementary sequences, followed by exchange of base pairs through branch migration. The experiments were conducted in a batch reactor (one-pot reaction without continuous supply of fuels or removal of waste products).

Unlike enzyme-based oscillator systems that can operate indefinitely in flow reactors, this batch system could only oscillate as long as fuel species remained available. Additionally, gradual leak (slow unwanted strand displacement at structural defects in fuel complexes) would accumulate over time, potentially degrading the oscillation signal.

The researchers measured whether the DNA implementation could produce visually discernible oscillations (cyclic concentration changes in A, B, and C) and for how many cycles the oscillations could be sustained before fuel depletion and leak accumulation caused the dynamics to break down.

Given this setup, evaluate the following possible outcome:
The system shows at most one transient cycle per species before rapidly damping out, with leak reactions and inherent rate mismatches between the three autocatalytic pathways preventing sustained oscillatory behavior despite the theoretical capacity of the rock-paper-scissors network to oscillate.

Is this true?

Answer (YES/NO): NO